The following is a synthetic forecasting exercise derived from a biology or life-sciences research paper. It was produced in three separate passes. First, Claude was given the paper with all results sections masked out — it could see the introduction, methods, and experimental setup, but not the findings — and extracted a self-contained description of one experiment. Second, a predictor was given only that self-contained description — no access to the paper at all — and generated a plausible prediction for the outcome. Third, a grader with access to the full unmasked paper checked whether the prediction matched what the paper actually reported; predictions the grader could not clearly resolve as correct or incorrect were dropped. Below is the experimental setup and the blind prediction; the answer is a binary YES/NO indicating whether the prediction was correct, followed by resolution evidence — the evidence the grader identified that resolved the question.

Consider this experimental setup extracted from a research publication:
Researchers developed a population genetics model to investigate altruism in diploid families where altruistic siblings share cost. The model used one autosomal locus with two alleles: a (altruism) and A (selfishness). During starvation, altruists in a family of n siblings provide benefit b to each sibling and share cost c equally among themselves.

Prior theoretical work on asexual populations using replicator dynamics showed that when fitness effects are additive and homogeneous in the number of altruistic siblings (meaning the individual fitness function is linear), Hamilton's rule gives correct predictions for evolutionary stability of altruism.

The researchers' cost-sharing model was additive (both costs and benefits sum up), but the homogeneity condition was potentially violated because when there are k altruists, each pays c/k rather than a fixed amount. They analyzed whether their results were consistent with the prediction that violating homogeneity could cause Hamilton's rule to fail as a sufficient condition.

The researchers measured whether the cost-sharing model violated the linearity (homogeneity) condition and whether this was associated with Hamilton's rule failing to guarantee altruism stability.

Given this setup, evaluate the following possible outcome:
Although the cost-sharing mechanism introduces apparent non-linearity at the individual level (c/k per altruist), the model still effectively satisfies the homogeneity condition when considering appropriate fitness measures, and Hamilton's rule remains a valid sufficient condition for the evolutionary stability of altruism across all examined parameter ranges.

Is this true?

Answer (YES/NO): NO